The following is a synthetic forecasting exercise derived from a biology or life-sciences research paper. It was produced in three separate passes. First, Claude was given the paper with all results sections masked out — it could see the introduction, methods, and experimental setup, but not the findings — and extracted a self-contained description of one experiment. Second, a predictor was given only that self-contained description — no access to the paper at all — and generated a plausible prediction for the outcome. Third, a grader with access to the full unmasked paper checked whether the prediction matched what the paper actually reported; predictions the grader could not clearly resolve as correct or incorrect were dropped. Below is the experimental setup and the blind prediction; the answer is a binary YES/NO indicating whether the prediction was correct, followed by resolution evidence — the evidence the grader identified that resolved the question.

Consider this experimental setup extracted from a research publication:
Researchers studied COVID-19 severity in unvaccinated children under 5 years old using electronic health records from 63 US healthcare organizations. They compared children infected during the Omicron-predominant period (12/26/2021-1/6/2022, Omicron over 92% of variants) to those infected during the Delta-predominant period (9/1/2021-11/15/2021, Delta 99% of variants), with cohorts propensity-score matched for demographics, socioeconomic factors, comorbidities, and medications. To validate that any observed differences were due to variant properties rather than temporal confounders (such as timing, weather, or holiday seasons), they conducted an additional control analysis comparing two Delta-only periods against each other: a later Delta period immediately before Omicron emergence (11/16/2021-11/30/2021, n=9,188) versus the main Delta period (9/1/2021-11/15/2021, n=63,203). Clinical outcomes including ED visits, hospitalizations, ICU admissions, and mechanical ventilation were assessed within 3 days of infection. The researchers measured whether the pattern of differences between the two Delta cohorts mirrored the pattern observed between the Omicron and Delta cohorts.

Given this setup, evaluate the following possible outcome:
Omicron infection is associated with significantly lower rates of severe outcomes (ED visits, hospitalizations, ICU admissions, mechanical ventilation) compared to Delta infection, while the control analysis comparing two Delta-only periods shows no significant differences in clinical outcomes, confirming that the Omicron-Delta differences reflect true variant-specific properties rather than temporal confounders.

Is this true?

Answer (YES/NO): YES